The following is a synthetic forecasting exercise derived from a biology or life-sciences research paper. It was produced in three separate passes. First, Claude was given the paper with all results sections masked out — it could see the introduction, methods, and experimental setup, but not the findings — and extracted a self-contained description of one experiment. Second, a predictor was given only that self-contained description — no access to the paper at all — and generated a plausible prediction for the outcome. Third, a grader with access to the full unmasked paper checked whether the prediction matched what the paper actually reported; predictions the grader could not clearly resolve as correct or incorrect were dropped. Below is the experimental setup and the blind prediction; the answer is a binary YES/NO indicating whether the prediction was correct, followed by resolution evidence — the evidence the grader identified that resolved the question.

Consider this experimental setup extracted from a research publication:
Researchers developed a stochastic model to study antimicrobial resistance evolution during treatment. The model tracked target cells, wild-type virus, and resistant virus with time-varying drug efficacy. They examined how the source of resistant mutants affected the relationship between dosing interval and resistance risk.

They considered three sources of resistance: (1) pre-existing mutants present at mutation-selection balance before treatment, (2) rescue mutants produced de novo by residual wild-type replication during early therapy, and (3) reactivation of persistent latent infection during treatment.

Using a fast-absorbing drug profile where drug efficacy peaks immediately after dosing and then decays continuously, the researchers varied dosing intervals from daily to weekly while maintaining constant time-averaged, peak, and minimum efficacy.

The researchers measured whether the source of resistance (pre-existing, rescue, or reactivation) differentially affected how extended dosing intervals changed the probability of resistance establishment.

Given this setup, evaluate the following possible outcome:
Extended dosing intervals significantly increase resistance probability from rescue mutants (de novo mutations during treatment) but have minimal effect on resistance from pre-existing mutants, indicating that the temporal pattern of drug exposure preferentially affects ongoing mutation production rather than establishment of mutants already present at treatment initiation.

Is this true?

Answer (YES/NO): NO